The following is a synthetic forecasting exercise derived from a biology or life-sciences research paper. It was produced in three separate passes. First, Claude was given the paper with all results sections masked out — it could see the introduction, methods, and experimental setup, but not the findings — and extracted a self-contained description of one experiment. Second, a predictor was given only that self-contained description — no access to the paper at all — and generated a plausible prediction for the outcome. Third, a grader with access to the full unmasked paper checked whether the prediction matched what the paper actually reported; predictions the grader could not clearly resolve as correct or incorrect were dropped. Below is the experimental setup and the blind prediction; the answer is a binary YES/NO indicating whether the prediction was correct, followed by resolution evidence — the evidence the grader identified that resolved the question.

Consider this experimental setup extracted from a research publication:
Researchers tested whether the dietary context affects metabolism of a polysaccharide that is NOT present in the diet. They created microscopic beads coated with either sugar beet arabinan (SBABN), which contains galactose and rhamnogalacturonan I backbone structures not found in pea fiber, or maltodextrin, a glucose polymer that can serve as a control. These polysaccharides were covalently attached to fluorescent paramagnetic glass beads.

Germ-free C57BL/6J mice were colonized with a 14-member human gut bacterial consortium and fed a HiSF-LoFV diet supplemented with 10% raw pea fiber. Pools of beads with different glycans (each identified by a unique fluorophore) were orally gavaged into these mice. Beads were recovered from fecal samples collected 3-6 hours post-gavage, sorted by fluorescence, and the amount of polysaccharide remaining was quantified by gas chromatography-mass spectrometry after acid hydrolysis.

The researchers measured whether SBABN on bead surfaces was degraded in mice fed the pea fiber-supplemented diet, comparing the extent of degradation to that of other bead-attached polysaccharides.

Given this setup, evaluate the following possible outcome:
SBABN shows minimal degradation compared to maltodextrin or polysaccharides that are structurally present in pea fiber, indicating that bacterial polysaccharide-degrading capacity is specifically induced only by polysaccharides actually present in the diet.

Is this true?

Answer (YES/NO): NO